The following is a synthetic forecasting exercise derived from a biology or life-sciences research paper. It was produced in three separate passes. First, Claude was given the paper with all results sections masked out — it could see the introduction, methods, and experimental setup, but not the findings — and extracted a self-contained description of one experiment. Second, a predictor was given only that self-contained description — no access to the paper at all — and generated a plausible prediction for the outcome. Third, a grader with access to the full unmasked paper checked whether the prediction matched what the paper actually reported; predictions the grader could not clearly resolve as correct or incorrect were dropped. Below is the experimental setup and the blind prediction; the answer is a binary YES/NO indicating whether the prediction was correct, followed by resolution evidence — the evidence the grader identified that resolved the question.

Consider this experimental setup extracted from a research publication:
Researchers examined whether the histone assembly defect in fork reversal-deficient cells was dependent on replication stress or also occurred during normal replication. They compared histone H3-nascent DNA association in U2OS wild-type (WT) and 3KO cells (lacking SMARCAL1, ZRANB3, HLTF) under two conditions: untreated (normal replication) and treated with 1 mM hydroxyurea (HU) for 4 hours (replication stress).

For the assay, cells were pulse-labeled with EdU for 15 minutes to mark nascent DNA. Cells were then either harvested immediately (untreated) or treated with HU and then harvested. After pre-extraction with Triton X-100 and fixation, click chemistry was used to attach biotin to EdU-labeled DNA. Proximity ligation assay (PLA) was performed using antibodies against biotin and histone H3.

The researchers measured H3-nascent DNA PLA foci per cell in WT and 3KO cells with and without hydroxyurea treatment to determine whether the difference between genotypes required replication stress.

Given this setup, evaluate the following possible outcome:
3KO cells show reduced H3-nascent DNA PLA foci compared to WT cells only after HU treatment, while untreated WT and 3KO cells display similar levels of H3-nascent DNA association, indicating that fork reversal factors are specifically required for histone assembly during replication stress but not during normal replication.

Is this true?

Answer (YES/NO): YES